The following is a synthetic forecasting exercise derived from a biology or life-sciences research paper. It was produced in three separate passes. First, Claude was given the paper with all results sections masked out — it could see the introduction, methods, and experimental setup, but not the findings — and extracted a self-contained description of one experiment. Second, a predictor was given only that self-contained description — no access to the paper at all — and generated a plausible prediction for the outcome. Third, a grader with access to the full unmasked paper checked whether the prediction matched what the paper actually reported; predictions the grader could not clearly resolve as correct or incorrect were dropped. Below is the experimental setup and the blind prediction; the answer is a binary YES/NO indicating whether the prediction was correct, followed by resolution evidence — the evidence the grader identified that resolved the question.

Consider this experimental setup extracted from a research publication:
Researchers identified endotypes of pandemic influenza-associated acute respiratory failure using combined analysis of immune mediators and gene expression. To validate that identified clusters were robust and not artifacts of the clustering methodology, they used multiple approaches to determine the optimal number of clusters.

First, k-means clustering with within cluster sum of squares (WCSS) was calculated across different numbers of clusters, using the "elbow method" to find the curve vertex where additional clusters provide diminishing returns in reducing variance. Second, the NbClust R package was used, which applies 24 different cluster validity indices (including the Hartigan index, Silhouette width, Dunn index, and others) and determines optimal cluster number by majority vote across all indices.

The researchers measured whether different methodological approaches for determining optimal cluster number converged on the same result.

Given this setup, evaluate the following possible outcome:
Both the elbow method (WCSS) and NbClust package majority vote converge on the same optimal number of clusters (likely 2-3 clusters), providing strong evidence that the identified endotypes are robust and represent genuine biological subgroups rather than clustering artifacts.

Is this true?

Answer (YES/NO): YES